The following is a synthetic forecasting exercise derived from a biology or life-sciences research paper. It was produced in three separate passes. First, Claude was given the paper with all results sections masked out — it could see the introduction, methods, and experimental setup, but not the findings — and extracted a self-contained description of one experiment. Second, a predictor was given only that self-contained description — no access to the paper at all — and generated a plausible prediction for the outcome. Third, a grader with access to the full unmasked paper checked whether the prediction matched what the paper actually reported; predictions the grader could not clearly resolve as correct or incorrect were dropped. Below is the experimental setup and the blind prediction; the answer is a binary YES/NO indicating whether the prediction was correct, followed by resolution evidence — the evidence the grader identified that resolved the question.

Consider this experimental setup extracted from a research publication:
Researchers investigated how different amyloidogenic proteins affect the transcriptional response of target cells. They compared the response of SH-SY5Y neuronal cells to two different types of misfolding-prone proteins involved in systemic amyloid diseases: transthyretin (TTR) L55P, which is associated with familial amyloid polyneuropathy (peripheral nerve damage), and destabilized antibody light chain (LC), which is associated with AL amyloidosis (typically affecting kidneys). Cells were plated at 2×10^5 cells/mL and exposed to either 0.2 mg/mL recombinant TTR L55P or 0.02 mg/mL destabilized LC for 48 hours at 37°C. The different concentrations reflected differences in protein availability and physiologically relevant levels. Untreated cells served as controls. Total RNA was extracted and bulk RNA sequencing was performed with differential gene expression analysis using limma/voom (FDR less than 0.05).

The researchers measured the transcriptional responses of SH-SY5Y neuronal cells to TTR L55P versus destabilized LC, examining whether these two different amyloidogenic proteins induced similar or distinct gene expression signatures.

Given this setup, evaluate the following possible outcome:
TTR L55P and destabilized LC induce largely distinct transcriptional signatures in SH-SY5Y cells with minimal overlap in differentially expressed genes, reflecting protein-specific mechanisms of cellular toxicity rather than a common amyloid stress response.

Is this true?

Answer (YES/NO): NO